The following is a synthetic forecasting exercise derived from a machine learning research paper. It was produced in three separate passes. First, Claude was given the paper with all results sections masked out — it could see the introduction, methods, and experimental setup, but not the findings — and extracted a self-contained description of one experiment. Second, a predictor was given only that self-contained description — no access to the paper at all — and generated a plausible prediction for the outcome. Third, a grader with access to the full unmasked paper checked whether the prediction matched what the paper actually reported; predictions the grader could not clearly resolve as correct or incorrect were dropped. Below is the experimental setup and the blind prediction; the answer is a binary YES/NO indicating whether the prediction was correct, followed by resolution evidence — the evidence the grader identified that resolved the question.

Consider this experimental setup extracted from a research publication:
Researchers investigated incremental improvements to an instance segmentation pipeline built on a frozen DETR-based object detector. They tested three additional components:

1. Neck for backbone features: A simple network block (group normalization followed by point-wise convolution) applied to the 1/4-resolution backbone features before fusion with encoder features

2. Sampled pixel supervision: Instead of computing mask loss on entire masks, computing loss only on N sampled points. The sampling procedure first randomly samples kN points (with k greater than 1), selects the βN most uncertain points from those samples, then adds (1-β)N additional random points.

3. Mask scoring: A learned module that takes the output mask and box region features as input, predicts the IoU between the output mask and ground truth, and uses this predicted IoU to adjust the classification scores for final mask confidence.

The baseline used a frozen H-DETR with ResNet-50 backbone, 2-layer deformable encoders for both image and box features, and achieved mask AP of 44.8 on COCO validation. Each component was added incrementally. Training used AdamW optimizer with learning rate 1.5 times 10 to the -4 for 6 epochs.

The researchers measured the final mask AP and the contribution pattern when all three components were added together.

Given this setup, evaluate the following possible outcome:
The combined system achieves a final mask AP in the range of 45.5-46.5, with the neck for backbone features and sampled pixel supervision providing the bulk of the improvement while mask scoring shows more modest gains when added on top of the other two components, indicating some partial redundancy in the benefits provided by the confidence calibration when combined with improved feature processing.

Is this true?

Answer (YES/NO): NO